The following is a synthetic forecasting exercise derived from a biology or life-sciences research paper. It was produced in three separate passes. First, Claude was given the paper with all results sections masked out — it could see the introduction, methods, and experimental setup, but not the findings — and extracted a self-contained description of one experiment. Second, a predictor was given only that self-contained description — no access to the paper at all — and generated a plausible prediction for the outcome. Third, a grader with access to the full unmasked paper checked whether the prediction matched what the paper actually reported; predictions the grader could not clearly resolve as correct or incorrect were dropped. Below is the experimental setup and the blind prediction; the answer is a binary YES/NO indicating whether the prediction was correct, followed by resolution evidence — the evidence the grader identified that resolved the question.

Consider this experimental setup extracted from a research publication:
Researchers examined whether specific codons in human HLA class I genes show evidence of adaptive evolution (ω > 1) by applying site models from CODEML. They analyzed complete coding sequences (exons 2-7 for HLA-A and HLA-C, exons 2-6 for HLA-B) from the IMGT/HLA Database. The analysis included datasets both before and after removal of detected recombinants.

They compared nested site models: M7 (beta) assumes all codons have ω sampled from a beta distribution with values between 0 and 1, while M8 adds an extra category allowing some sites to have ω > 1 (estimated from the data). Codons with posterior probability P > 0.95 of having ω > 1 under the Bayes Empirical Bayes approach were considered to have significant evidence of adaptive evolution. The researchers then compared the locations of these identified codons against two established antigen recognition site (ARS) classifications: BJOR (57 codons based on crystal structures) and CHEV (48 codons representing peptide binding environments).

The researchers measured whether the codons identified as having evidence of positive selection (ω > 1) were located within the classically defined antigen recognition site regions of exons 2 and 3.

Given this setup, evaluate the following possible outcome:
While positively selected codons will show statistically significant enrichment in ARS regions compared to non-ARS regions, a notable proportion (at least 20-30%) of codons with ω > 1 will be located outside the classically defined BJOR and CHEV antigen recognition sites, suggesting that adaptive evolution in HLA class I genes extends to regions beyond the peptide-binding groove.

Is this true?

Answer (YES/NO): NO